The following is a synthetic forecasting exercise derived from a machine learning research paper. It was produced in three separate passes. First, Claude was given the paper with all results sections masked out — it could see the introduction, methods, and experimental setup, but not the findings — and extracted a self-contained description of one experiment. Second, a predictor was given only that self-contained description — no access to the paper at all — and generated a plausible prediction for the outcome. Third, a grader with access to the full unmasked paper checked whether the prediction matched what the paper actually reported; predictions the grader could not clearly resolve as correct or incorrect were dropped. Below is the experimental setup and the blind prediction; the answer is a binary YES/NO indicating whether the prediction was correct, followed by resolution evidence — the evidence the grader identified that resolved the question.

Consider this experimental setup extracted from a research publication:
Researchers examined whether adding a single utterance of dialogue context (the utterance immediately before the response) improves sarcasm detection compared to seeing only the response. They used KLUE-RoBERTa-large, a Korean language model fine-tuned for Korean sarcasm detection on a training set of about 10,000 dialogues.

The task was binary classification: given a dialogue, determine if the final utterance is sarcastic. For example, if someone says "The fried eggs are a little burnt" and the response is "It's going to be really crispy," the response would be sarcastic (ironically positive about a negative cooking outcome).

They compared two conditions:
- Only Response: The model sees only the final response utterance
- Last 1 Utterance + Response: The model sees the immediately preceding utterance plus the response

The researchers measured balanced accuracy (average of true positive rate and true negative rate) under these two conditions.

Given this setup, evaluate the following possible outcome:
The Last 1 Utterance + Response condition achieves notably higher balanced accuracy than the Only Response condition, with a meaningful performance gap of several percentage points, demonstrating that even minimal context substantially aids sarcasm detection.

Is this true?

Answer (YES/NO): NO